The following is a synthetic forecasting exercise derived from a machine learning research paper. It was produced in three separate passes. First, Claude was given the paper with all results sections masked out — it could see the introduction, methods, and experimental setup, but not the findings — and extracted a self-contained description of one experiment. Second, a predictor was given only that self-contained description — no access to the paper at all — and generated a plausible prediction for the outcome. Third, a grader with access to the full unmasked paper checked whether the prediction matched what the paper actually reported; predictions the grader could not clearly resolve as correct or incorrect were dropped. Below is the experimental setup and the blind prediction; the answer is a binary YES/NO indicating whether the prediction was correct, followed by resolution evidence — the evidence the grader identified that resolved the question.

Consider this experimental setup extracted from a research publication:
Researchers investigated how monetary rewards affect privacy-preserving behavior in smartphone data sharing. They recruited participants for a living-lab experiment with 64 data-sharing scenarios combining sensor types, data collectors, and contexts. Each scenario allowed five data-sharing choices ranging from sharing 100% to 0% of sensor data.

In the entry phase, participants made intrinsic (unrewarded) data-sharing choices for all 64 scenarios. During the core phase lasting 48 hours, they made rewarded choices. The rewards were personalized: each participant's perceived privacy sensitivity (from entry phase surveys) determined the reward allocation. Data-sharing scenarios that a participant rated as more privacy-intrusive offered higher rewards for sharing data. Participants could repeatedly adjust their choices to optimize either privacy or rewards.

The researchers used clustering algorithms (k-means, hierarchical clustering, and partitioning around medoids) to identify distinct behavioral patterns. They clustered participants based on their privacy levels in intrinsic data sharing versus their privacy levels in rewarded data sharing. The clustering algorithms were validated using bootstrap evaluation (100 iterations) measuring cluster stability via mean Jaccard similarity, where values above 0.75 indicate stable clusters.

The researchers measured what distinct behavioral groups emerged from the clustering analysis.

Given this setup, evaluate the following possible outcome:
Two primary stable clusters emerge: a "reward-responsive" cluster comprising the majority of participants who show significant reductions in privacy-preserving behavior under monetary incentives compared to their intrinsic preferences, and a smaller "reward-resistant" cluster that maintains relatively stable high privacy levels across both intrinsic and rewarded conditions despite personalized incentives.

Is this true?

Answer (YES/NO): NO